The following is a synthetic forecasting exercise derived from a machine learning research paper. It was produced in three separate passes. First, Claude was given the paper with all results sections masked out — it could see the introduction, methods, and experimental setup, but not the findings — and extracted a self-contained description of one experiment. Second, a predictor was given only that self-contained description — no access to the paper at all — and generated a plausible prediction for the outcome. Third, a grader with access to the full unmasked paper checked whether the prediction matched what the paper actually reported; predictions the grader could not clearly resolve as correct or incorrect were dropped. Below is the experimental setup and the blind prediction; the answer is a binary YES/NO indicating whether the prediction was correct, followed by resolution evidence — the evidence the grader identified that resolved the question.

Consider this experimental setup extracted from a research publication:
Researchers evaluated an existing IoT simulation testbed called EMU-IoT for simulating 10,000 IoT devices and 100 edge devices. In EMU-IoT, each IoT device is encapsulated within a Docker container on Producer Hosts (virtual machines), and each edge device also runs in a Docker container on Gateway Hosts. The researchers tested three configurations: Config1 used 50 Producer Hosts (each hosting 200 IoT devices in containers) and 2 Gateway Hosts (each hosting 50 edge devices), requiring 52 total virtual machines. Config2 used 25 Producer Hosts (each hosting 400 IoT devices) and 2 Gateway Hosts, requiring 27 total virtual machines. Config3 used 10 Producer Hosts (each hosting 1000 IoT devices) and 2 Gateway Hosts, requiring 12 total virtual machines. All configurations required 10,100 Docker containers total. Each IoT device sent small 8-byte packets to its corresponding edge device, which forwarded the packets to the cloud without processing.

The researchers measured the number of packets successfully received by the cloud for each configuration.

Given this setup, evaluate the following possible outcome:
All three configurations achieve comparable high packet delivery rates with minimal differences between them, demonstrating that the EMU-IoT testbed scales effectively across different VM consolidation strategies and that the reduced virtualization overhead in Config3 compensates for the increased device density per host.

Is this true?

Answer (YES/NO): NO